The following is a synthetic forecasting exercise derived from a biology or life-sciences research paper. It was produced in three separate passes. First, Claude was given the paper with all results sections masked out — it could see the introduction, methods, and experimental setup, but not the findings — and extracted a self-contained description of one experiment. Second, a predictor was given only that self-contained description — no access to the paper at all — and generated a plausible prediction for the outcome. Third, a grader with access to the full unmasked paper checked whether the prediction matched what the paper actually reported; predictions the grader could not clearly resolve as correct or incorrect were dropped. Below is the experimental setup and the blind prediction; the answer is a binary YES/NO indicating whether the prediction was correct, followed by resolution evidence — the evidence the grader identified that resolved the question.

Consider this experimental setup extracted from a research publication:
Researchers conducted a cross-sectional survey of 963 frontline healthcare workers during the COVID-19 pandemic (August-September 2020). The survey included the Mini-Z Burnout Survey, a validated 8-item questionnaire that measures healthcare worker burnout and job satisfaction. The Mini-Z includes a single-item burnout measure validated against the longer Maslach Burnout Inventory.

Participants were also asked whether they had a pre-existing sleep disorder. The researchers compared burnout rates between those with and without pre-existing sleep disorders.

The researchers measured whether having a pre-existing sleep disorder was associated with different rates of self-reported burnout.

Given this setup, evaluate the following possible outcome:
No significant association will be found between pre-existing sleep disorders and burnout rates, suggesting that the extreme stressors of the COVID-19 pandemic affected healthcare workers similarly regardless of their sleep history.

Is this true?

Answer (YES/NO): NO